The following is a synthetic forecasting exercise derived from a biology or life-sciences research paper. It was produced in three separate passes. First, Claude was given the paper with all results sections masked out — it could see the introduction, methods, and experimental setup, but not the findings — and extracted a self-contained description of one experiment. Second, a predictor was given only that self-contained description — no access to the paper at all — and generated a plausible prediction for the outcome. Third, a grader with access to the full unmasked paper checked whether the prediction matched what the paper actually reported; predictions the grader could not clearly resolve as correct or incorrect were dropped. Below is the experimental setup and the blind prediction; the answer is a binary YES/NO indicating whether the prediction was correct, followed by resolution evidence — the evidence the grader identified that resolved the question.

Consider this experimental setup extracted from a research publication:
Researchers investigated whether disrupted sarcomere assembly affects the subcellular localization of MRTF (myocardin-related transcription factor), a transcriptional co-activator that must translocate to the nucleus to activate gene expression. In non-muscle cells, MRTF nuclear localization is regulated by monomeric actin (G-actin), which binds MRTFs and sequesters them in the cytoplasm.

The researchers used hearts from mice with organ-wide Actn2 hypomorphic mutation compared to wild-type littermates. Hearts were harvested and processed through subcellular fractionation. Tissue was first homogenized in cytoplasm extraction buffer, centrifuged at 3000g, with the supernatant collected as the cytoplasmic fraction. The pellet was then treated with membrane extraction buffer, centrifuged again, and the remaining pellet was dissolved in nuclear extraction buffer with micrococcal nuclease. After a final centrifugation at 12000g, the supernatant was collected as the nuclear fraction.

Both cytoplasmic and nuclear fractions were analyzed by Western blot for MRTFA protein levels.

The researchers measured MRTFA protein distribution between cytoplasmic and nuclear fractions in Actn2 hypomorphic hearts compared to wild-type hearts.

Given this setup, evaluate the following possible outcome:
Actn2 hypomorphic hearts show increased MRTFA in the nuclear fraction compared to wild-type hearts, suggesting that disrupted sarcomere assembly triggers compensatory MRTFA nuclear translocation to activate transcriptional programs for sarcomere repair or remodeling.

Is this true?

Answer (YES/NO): NO